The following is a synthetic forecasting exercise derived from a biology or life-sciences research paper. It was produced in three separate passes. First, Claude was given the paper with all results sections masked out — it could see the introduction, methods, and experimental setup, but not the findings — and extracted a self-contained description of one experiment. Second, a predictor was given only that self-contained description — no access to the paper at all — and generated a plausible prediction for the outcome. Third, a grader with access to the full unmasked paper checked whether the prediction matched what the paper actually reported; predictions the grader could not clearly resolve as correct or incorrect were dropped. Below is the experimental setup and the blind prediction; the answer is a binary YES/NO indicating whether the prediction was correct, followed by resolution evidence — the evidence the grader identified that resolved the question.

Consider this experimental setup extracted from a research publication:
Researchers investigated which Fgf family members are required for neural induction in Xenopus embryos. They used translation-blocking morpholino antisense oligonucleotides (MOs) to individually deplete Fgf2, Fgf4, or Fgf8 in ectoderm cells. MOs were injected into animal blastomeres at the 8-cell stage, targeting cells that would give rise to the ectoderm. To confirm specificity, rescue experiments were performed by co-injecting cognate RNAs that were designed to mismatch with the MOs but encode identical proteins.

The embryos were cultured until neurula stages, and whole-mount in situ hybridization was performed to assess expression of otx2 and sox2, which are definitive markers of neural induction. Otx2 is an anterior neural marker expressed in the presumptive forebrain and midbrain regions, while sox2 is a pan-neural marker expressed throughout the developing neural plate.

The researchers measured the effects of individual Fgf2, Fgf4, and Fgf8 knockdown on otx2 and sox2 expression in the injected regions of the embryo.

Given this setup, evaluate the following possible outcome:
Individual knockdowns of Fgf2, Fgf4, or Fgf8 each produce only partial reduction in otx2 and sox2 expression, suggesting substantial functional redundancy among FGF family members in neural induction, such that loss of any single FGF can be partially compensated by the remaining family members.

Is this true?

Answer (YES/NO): NO